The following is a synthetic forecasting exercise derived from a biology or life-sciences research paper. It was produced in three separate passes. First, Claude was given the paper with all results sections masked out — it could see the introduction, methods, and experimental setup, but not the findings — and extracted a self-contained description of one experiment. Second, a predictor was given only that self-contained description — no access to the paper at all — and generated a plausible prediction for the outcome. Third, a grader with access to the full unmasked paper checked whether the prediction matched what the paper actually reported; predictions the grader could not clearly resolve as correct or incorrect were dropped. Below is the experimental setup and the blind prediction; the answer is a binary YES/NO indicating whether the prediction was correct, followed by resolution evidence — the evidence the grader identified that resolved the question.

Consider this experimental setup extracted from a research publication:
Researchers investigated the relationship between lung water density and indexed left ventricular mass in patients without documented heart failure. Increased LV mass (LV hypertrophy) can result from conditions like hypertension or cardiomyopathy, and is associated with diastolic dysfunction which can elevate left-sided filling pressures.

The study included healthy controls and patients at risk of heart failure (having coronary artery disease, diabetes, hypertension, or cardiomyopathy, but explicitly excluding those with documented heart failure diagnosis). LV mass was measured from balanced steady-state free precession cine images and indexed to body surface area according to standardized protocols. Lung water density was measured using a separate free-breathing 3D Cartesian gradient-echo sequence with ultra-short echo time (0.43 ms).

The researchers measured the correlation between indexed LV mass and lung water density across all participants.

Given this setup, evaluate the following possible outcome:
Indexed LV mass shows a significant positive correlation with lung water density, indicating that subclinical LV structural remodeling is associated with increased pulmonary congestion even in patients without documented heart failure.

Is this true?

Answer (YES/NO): YES